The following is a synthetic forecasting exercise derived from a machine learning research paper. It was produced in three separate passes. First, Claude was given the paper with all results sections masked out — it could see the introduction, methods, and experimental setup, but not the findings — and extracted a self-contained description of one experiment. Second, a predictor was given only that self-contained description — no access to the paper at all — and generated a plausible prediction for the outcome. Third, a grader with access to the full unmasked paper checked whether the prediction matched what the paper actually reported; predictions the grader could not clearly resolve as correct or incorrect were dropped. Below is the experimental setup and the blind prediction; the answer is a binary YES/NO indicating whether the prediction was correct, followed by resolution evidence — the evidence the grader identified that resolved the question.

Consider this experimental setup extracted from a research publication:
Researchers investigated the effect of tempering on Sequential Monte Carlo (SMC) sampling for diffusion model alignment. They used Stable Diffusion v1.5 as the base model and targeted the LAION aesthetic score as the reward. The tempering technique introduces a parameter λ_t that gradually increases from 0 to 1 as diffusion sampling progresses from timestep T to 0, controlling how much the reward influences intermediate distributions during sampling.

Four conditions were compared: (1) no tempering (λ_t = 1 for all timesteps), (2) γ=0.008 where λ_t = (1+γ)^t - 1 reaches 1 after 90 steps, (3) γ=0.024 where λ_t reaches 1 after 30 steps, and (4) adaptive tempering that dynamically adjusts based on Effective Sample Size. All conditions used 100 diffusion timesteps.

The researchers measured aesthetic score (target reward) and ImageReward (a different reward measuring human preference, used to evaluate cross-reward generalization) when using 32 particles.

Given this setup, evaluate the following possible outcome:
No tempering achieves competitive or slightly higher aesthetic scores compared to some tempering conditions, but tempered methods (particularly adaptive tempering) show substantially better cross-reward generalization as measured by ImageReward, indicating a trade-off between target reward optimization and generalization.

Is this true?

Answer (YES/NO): NO